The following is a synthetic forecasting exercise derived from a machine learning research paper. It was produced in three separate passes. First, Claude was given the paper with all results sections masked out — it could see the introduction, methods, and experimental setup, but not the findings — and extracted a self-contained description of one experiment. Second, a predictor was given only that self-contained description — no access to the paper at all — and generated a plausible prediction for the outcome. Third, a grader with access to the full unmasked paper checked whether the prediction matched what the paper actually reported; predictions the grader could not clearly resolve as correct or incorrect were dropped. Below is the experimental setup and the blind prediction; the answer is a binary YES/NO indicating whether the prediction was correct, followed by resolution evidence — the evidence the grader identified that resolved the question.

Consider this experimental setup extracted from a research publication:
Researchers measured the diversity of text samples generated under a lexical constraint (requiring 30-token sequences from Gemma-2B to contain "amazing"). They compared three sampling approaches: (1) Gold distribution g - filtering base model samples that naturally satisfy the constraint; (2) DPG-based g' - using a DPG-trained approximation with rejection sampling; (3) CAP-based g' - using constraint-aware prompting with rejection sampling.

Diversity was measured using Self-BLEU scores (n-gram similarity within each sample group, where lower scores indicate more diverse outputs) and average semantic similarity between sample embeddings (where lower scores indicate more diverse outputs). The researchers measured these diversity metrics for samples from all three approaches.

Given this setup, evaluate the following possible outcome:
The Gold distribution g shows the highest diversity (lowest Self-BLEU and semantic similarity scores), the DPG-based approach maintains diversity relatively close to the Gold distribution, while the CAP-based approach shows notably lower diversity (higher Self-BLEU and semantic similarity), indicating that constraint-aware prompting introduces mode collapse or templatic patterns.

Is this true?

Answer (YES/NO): YES